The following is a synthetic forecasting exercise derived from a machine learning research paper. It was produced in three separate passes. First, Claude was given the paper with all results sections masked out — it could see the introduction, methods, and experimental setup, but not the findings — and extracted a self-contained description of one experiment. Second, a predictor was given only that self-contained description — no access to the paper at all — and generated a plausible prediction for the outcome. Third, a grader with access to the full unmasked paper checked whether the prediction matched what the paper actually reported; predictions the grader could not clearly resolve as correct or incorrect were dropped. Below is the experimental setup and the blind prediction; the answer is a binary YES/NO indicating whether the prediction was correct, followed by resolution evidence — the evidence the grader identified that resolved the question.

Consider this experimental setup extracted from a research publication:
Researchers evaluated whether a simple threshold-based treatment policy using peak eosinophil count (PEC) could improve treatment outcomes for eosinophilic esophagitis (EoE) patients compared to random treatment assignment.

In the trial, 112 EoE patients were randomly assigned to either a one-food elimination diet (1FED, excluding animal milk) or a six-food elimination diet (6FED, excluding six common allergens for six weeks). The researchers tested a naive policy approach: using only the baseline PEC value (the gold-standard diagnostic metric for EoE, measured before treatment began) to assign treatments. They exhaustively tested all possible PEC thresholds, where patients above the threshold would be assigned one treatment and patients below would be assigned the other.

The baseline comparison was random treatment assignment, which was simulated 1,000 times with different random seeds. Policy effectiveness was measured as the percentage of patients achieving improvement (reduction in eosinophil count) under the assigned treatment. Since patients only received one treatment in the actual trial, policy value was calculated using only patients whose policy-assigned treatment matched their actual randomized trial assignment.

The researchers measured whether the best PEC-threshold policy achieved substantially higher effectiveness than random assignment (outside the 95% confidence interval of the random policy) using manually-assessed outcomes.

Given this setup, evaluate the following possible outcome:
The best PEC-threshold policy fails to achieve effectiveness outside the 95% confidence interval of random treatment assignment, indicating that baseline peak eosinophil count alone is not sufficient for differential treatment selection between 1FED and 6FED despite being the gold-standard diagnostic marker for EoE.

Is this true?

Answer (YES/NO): YES